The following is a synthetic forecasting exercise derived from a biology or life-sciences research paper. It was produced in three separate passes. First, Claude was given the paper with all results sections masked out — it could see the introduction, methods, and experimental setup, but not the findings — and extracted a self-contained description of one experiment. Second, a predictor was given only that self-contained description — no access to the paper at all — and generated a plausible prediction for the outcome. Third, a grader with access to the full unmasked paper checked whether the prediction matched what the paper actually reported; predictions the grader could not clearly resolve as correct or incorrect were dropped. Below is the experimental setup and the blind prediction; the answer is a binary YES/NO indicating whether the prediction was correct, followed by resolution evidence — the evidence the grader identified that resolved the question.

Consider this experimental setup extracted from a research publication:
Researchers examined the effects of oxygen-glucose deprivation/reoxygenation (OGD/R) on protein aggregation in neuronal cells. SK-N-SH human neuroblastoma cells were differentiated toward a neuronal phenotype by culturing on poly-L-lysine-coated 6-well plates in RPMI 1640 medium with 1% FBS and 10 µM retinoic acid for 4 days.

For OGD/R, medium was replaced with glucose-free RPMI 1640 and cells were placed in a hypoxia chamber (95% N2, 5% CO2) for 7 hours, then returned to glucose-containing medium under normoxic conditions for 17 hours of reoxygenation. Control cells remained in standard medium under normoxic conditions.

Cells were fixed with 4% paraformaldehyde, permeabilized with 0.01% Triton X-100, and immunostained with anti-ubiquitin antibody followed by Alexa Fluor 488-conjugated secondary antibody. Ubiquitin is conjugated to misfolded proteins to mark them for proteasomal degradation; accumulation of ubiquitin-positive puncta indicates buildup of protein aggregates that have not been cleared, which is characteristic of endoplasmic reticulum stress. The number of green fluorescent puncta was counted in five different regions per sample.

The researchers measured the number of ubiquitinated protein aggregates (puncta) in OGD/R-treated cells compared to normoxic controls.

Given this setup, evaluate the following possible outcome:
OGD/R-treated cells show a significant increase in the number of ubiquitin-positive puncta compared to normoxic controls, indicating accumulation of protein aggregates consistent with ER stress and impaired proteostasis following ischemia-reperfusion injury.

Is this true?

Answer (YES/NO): YES